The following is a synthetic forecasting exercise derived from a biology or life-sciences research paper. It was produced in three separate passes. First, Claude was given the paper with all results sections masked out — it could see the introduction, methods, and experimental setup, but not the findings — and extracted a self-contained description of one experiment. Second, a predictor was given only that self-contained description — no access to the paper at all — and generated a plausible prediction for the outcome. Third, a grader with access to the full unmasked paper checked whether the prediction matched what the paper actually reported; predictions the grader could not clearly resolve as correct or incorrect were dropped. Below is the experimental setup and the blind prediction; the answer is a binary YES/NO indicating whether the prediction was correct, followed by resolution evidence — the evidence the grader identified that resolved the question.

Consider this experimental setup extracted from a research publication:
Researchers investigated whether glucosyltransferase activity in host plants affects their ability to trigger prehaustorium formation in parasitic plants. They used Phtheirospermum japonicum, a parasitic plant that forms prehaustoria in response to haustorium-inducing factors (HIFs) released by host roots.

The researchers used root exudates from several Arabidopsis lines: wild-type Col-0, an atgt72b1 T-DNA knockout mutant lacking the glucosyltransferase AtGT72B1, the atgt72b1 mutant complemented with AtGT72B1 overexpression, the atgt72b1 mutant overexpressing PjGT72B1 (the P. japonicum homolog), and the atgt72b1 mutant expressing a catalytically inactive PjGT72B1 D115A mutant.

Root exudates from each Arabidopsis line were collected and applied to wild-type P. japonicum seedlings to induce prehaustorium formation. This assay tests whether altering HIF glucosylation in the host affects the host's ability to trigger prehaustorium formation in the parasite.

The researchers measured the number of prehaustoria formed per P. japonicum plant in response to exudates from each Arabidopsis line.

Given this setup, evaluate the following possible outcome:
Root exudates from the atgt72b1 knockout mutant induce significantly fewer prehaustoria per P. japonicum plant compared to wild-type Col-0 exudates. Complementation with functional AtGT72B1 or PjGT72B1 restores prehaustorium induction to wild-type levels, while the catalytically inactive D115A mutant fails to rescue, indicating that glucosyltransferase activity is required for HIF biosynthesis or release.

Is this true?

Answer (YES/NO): NO